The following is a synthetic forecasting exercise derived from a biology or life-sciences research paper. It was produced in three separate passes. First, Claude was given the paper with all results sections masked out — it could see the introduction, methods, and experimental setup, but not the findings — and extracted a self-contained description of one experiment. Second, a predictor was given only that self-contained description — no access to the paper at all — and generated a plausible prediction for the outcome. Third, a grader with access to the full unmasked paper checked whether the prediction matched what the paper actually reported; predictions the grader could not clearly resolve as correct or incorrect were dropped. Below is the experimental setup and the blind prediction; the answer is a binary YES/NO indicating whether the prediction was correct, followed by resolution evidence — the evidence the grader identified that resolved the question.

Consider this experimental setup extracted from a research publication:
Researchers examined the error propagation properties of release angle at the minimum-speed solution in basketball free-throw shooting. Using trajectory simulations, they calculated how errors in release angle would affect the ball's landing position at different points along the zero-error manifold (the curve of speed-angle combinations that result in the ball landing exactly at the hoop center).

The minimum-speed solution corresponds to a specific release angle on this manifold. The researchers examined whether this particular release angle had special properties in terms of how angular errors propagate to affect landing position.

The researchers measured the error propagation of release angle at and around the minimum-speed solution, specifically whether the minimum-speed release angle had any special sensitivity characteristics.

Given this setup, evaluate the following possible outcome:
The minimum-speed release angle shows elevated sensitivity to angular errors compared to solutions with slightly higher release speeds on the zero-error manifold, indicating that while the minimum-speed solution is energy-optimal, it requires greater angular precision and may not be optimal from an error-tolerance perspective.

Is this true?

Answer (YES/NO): NO